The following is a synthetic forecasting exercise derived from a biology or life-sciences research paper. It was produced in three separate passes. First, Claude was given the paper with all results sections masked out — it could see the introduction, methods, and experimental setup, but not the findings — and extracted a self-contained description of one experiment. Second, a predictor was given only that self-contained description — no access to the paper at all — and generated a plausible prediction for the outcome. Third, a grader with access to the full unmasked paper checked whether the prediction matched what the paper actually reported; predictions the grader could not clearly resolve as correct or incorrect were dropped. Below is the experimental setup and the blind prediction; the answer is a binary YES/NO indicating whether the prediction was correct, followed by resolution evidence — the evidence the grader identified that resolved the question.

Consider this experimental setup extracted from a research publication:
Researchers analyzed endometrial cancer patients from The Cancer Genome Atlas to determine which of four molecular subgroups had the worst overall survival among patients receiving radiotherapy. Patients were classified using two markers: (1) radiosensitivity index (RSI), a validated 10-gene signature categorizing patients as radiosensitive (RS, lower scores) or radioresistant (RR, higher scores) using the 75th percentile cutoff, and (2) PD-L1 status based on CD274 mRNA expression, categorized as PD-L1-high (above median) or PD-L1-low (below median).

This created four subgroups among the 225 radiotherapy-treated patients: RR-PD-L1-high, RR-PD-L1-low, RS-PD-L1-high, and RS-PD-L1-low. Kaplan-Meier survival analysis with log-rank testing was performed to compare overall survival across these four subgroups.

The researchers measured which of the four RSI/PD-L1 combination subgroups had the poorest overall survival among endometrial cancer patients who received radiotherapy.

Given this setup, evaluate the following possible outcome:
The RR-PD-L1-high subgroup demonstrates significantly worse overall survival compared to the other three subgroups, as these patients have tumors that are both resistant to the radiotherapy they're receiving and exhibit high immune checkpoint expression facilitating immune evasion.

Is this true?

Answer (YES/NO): NO